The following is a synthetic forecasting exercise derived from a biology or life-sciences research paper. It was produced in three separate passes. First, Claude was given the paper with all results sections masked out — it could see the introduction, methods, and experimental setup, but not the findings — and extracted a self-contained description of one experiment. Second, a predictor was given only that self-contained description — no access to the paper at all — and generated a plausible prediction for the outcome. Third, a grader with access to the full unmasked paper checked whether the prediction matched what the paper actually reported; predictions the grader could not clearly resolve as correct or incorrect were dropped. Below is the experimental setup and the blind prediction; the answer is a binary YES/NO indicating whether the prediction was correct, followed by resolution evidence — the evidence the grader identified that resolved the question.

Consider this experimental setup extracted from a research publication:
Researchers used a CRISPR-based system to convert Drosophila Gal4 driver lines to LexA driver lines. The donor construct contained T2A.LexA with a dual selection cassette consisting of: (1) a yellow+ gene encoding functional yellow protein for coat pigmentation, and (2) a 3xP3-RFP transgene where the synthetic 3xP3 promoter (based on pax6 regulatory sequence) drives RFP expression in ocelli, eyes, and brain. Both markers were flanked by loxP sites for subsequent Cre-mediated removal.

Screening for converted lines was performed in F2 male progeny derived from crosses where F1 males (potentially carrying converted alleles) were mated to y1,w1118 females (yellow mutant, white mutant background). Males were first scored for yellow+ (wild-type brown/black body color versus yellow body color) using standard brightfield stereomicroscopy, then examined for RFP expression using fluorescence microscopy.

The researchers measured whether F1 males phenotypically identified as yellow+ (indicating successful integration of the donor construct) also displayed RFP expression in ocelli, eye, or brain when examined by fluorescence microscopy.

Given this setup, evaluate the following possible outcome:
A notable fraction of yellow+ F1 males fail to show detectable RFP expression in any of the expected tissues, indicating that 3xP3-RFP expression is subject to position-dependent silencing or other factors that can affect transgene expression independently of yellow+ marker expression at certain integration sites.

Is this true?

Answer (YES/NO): NO